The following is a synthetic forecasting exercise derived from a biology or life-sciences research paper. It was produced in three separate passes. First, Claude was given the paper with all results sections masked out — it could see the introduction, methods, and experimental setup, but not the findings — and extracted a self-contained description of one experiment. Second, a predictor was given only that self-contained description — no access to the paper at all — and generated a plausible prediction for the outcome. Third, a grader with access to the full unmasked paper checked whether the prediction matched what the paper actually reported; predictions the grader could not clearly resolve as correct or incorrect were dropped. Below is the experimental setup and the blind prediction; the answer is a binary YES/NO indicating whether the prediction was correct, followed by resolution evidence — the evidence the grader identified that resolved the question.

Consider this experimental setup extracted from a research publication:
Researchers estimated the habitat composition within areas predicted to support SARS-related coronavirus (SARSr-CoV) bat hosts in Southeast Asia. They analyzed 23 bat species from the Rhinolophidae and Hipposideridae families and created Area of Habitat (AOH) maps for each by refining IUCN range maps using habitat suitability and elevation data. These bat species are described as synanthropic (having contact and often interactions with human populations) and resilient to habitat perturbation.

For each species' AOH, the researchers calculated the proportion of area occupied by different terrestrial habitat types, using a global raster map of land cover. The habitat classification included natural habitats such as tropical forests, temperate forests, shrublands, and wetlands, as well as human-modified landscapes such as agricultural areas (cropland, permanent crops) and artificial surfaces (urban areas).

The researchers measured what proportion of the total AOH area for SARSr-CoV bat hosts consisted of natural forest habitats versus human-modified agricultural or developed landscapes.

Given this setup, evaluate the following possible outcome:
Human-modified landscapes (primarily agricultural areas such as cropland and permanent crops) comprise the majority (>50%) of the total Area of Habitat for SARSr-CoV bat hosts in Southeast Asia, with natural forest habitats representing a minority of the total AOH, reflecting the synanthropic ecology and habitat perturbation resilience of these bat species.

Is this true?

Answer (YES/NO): NO